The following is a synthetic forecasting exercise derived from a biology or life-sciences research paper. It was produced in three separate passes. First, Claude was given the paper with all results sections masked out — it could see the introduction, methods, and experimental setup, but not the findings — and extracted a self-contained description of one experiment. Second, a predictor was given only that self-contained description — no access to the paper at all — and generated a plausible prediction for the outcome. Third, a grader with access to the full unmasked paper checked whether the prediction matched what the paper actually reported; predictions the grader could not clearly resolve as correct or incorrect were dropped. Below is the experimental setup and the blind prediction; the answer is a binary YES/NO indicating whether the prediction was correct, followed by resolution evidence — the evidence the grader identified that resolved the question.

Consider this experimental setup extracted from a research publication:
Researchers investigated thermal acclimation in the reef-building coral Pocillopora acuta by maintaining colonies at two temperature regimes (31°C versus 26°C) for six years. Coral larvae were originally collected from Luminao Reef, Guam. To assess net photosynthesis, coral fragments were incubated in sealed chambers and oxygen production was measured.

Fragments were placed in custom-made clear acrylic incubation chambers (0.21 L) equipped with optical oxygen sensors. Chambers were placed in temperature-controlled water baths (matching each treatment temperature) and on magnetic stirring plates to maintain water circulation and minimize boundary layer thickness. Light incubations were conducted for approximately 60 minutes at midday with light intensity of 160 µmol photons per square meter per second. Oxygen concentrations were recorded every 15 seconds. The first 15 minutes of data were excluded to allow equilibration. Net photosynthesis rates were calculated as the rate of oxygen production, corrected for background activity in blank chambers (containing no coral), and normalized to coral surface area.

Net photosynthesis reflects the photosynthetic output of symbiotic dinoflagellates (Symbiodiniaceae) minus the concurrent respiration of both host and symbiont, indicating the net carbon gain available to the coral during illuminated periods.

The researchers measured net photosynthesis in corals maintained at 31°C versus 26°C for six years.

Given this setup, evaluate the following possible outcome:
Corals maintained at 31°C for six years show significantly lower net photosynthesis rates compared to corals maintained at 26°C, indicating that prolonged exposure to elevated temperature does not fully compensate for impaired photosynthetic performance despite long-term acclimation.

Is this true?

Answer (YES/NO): NO